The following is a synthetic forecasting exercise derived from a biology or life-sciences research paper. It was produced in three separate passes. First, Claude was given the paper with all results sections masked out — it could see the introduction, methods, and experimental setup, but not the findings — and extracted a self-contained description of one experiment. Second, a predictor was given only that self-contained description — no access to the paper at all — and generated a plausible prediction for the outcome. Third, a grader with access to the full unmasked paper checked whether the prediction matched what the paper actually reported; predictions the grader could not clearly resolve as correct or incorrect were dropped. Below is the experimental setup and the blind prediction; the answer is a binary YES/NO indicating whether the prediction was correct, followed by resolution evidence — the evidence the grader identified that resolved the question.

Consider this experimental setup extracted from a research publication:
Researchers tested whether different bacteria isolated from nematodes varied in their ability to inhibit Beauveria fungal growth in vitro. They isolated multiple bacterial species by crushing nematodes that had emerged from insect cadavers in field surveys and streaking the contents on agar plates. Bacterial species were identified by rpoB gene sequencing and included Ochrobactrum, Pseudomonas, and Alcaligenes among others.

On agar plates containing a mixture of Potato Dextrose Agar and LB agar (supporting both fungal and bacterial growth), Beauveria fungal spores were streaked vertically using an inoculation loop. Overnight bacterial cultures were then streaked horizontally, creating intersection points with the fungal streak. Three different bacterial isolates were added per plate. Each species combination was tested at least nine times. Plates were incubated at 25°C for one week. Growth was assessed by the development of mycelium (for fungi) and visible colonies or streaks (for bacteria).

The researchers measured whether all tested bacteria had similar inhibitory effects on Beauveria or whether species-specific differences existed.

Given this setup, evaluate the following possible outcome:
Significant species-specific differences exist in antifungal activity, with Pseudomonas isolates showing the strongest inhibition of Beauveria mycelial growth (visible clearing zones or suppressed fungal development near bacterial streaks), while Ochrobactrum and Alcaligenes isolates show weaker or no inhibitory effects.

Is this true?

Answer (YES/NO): NO